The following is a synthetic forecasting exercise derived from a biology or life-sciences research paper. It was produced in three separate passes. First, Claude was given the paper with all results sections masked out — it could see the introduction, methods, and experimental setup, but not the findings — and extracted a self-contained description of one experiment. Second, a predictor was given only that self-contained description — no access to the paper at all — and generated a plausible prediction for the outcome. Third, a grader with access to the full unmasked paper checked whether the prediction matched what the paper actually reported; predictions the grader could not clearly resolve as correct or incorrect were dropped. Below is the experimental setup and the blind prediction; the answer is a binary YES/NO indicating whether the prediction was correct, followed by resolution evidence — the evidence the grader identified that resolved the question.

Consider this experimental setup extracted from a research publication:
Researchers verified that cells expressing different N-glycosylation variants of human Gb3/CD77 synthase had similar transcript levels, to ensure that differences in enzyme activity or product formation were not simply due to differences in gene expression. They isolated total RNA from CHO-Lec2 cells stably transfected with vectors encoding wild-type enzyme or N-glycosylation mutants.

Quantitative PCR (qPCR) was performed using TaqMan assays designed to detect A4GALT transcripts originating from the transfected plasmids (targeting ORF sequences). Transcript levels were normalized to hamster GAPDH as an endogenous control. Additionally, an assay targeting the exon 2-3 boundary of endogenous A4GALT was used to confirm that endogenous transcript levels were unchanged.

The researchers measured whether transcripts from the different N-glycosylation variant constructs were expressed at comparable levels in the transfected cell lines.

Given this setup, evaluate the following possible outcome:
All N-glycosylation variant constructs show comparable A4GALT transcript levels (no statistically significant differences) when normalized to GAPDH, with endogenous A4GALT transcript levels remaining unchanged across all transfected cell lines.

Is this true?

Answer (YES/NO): YES